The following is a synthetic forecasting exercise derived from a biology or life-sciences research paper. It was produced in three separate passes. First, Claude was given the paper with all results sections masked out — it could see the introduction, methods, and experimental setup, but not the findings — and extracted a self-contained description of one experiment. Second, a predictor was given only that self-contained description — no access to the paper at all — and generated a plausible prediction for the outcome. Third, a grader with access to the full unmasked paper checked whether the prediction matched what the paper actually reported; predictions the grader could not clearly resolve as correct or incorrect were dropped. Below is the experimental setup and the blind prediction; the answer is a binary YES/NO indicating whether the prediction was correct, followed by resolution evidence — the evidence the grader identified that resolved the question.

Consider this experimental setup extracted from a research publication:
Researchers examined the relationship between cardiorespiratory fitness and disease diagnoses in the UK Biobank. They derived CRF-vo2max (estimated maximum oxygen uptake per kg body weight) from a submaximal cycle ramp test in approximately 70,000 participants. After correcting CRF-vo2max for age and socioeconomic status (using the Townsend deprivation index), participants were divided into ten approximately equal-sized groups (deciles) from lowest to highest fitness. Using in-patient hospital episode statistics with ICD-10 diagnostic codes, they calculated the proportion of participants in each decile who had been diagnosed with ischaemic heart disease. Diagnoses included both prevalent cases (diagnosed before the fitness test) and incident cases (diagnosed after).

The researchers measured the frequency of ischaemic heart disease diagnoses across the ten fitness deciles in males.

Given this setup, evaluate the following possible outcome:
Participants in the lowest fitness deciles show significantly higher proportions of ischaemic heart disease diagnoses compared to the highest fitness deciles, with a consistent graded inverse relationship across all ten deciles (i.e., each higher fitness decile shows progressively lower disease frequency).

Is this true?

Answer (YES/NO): NO